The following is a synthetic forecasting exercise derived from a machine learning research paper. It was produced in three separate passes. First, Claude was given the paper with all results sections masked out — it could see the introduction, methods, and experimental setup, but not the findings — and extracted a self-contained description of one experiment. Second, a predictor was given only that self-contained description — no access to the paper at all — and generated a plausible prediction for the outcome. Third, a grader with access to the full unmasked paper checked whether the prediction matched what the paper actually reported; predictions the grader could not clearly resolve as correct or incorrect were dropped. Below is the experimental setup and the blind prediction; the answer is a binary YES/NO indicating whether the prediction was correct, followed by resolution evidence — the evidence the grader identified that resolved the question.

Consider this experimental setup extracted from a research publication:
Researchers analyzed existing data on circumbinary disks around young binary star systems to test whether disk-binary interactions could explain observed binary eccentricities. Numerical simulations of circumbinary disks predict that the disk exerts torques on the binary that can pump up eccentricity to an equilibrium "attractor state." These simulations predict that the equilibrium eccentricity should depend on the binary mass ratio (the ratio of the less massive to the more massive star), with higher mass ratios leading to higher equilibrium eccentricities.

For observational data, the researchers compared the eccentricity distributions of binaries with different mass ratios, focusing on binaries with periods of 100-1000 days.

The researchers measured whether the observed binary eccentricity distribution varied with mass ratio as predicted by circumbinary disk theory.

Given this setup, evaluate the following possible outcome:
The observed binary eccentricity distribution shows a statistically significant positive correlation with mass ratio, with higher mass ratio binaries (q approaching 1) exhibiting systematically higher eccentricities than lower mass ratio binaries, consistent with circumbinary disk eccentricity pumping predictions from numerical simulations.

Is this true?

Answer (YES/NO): NO